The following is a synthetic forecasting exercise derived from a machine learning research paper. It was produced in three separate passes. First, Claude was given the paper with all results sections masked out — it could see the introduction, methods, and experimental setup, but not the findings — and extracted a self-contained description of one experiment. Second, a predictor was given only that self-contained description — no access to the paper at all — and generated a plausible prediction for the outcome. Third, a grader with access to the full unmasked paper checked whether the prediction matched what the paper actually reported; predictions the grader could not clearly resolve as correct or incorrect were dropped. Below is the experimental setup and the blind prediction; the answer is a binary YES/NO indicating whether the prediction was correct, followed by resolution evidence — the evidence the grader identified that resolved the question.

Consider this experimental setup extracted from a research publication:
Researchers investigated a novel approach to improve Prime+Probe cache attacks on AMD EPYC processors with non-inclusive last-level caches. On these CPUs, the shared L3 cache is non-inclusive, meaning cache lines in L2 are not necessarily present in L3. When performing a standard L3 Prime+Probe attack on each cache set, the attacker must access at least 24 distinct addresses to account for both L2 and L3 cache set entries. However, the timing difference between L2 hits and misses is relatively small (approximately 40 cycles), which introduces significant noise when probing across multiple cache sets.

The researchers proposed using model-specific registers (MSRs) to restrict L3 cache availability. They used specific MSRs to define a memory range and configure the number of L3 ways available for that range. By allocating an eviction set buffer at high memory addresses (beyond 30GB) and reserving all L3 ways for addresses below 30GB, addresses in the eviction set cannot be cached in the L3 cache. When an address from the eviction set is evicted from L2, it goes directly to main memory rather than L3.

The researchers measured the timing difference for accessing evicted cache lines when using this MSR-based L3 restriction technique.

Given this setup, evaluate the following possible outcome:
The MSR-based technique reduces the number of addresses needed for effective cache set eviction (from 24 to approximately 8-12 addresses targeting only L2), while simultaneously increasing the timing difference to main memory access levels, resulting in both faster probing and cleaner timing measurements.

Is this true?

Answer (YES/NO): YES